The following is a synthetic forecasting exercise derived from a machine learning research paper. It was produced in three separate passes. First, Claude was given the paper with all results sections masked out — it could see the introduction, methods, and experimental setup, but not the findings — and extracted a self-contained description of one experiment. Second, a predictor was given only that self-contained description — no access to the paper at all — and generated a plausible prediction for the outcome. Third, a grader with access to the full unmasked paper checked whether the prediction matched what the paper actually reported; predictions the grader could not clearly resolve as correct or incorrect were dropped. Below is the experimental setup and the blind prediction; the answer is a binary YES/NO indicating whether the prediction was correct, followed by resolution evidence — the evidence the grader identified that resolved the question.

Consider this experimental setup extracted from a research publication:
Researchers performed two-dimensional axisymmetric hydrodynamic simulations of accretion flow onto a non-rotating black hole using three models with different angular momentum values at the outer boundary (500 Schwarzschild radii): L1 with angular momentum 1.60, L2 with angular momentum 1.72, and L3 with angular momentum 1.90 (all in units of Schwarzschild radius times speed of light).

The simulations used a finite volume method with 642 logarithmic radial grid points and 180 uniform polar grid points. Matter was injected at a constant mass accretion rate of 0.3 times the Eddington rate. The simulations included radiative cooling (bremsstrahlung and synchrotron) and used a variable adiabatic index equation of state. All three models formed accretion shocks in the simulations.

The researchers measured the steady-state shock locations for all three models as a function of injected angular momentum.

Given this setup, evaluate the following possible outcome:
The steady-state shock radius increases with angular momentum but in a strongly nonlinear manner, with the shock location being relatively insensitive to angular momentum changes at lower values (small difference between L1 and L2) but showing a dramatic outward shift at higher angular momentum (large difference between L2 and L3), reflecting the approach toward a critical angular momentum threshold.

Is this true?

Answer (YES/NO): YES